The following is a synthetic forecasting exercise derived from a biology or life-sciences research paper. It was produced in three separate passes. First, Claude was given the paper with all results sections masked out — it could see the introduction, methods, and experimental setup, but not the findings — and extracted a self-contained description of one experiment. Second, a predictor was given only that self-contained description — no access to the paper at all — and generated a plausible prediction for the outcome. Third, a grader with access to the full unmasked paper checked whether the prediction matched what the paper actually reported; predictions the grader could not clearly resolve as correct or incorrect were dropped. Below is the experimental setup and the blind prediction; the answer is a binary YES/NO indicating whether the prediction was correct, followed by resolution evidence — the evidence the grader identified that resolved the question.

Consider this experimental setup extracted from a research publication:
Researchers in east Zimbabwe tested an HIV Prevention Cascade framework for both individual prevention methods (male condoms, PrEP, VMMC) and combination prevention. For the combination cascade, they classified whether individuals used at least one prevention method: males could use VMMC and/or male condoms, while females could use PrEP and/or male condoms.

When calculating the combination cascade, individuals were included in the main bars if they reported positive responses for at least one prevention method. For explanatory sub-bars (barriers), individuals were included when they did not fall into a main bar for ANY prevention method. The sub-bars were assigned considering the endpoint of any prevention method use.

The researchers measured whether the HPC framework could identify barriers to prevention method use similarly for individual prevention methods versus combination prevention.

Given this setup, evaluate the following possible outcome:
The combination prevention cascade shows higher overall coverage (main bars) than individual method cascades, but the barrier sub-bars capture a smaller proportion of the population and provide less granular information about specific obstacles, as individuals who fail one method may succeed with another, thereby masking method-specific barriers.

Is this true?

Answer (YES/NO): NO